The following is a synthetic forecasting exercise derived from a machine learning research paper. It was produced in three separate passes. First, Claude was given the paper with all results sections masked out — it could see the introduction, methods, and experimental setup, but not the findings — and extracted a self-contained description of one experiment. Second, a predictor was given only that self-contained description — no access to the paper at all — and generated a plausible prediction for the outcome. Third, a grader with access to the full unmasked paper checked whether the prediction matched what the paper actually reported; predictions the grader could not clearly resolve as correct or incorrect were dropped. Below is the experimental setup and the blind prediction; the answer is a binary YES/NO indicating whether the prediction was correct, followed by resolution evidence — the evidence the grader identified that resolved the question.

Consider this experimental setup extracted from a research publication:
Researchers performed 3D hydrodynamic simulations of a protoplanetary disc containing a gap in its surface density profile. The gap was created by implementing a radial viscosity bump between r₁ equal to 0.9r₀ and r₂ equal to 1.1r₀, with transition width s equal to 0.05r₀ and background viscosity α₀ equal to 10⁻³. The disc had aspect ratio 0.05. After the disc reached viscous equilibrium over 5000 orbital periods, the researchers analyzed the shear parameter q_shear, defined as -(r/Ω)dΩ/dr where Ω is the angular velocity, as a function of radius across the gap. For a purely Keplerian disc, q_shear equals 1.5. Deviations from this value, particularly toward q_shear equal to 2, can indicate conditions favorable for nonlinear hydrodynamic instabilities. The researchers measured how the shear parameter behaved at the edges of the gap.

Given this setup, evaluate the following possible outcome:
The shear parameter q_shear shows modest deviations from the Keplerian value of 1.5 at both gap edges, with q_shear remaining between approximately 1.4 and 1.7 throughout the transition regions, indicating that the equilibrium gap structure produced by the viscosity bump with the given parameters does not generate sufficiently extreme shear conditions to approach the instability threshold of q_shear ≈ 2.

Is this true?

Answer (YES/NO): NO